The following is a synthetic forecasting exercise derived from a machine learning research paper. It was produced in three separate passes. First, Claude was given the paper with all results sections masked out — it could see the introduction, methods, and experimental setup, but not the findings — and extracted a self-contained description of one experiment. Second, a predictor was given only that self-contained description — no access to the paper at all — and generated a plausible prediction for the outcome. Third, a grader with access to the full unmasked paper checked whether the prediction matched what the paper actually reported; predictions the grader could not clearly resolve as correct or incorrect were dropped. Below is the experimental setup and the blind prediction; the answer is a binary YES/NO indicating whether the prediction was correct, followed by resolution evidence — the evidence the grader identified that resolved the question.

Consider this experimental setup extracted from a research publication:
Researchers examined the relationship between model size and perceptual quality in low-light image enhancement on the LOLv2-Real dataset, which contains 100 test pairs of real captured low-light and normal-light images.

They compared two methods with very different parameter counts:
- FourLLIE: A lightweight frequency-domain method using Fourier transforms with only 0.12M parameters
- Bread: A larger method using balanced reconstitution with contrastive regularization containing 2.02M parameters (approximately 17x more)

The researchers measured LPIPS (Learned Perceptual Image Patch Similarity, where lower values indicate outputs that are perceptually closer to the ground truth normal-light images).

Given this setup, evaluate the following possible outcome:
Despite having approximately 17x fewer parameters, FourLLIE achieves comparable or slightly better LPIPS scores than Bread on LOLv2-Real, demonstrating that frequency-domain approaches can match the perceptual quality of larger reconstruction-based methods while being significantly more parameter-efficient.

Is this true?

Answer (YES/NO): NO